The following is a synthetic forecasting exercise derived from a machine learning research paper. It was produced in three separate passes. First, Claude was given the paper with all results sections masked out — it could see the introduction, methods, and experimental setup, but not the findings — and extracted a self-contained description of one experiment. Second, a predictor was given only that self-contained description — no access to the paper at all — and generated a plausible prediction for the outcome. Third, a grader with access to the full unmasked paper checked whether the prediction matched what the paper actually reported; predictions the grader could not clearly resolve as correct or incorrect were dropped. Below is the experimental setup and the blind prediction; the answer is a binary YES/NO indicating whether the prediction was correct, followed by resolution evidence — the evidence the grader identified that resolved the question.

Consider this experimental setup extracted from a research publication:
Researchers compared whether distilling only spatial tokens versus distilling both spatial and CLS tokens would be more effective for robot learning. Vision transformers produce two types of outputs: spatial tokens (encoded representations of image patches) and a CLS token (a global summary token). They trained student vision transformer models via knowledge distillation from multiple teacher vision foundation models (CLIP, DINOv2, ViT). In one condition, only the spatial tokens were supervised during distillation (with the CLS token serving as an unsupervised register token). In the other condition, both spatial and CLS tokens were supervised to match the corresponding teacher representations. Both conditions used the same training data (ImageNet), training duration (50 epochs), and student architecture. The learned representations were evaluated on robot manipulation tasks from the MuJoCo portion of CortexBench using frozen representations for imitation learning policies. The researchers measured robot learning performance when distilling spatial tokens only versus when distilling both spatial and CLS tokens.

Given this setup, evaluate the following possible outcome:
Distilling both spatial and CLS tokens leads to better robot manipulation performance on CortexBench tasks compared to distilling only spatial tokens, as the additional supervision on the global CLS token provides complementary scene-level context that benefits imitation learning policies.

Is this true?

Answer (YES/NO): NO